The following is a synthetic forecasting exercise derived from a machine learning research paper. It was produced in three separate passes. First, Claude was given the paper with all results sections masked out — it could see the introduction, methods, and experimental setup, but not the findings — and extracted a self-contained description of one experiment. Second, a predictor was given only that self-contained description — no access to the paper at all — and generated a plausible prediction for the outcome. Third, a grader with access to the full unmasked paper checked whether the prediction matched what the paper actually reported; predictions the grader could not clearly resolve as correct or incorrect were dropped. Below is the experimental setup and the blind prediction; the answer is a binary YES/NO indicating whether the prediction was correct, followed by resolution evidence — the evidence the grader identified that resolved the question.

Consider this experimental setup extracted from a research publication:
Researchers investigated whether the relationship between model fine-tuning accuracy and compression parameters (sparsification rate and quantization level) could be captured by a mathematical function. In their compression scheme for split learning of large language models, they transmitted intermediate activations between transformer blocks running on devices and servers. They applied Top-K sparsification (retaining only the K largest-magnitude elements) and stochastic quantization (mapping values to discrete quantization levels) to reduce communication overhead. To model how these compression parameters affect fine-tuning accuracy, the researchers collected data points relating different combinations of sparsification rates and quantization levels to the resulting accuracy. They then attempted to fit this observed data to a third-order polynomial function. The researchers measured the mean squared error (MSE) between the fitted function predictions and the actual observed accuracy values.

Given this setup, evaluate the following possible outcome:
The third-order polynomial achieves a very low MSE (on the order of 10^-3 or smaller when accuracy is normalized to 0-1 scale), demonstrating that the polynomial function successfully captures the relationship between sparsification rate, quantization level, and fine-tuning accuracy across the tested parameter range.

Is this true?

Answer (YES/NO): YES